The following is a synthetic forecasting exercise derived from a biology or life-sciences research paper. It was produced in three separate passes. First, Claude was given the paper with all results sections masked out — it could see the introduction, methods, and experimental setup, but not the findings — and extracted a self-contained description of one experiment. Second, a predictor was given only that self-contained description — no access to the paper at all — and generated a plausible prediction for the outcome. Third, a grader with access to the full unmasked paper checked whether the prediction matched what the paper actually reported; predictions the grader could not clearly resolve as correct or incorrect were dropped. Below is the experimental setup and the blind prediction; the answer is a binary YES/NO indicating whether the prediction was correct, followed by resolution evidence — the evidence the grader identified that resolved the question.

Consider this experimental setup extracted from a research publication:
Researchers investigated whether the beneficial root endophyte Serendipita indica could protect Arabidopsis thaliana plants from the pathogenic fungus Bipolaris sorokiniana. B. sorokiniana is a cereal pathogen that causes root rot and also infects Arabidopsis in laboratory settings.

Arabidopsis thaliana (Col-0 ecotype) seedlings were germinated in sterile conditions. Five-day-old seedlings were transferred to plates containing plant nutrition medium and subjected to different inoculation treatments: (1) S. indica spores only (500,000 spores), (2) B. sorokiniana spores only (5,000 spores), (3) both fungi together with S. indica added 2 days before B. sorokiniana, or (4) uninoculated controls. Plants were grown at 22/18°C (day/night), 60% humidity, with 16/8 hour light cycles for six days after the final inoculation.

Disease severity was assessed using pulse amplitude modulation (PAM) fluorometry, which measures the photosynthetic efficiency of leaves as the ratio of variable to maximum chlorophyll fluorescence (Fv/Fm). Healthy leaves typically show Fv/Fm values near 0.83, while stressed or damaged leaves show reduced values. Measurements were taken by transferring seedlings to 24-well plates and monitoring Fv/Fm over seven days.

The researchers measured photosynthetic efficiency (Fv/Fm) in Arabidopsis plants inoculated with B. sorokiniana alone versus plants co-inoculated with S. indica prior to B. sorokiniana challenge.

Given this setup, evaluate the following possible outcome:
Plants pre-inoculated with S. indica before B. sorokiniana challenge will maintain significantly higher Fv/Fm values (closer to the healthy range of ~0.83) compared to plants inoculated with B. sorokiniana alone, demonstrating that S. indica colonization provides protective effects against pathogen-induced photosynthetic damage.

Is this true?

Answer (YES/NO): YES